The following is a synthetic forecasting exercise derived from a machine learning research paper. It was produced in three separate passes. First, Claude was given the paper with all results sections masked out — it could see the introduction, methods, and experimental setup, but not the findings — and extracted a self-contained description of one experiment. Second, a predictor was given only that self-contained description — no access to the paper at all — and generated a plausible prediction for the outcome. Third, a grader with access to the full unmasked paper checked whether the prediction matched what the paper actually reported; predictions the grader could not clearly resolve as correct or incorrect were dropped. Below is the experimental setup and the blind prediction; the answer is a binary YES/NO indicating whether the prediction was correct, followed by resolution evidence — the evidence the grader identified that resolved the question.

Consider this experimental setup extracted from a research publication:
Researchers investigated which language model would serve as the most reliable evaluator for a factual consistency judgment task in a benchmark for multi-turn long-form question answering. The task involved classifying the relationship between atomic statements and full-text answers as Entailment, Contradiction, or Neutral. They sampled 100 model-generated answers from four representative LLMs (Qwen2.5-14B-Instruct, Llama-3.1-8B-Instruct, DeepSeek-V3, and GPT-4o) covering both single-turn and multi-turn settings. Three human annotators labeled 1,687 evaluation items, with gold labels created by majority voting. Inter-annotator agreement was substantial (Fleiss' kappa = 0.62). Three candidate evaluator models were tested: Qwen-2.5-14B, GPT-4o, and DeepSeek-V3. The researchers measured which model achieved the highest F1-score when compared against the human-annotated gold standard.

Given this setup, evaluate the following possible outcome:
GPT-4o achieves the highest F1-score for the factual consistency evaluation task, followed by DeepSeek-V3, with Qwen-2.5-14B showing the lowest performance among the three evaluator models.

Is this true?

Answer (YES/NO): NO